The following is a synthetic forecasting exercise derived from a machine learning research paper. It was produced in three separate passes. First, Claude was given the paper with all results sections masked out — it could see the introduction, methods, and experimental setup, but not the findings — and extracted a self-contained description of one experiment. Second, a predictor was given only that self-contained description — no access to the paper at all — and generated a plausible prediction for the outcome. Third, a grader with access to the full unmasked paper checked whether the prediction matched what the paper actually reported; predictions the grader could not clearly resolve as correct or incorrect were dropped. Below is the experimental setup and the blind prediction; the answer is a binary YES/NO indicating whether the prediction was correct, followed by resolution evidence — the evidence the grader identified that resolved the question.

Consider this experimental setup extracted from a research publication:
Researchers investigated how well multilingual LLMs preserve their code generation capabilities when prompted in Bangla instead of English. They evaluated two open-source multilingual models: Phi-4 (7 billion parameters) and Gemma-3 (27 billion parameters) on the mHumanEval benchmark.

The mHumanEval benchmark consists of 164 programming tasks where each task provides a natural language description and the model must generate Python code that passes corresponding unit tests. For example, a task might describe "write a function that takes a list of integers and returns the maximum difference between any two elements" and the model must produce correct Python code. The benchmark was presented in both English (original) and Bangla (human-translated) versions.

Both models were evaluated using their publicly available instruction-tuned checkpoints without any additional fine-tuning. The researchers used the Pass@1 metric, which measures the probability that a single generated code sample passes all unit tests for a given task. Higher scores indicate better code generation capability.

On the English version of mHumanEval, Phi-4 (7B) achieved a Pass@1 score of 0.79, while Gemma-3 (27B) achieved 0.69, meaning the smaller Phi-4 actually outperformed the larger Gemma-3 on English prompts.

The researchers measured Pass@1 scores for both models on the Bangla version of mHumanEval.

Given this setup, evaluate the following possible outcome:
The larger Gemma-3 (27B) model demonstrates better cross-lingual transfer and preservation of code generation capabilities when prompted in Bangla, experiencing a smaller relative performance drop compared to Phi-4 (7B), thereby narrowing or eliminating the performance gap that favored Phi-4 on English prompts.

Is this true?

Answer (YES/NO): YES